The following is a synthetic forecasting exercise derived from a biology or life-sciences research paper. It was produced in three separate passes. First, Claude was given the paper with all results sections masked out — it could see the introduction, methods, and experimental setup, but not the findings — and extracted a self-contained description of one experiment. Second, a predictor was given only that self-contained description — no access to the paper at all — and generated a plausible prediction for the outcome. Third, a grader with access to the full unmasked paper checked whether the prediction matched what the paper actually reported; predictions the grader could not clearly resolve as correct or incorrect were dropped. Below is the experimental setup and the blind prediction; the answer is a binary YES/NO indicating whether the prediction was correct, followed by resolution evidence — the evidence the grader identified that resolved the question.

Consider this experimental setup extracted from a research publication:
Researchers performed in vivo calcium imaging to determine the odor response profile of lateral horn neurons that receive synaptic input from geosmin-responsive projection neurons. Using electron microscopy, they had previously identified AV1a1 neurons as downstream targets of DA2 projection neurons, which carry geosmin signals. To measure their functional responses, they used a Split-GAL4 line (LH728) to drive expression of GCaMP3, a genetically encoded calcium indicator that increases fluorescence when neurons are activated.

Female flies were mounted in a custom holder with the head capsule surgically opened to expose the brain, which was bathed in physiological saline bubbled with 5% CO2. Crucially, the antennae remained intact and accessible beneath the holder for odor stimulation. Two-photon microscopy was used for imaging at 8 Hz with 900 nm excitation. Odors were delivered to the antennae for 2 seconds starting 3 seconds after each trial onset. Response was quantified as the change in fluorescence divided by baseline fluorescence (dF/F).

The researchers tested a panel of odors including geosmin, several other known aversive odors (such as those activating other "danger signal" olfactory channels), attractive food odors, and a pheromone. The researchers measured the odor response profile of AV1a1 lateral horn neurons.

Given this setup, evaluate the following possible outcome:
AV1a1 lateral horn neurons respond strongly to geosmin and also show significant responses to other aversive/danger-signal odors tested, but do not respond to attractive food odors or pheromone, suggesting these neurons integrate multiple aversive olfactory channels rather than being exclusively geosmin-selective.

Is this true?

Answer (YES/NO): NO